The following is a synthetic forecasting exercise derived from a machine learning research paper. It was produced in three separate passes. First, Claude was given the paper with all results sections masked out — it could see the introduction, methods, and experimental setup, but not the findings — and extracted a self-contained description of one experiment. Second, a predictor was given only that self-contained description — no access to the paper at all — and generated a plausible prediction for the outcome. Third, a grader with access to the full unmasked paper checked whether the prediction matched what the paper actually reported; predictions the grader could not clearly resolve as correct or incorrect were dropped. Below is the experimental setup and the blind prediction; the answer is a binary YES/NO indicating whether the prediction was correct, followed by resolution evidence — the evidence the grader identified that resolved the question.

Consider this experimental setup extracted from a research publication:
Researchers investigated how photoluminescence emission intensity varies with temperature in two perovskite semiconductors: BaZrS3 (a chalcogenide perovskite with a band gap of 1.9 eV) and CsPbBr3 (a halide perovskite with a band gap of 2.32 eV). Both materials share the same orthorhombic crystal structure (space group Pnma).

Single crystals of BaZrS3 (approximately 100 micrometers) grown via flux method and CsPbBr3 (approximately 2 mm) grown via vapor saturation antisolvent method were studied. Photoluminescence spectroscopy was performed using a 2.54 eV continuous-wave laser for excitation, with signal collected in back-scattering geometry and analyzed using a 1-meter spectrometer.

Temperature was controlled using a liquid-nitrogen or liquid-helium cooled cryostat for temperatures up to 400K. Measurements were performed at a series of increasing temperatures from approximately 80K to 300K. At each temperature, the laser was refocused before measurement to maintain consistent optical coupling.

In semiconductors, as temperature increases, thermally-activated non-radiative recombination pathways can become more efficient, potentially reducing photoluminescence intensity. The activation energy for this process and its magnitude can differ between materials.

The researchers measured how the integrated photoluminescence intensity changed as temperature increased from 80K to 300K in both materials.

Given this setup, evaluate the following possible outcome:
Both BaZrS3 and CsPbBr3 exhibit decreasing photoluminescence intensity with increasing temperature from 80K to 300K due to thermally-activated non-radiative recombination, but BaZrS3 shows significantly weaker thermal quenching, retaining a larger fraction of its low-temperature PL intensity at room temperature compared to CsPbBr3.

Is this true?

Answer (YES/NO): NO